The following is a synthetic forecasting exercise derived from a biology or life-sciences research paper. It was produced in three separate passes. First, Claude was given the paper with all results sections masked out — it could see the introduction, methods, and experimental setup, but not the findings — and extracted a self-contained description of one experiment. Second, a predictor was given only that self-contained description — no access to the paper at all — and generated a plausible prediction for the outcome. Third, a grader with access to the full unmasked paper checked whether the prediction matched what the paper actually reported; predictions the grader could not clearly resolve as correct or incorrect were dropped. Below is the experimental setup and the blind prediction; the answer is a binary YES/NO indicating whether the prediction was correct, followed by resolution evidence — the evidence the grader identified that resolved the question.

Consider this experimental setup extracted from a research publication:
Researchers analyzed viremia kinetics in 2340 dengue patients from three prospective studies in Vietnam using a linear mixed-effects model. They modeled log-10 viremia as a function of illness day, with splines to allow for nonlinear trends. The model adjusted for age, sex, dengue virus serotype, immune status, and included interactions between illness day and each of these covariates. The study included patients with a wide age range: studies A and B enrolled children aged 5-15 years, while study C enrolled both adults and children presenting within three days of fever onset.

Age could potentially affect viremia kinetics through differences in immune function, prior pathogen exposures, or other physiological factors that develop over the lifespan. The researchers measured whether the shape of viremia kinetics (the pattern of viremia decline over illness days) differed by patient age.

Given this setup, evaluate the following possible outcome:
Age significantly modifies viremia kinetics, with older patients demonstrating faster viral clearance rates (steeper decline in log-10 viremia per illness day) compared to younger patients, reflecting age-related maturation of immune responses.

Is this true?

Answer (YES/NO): NO